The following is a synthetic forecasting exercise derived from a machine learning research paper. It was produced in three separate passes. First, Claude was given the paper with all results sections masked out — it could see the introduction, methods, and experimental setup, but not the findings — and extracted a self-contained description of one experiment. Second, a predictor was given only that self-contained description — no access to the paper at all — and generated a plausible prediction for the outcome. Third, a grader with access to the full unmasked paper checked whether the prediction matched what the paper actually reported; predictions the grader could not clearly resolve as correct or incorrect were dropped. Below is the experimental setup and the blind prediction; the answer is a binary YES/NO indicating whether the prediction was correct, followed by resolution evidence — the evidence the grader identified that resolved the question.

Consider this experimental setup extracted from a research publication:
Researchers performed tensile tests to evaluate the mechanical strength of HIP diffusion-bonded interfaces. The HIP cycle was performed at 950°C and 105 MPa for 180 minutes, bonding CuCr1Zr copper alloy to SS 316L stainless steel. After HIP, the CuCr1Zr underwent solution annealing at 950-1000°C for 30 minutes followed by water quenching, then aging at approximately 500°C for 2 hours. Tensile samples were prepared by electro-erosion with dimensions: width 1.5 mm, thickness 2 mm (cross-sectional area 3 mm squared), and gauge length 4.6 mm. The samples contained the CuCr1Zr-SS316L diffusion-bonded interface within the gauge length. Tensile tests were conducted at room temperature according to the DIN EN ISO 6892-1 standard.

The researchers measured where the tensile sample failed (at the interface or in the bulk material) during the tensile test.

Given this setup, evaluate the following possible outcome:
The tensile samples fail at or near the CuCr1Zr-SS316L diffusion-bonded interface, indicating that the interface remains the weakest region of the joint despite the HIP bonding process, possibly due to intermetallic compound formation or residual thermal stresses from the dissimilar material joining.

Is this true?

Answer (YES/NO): NO